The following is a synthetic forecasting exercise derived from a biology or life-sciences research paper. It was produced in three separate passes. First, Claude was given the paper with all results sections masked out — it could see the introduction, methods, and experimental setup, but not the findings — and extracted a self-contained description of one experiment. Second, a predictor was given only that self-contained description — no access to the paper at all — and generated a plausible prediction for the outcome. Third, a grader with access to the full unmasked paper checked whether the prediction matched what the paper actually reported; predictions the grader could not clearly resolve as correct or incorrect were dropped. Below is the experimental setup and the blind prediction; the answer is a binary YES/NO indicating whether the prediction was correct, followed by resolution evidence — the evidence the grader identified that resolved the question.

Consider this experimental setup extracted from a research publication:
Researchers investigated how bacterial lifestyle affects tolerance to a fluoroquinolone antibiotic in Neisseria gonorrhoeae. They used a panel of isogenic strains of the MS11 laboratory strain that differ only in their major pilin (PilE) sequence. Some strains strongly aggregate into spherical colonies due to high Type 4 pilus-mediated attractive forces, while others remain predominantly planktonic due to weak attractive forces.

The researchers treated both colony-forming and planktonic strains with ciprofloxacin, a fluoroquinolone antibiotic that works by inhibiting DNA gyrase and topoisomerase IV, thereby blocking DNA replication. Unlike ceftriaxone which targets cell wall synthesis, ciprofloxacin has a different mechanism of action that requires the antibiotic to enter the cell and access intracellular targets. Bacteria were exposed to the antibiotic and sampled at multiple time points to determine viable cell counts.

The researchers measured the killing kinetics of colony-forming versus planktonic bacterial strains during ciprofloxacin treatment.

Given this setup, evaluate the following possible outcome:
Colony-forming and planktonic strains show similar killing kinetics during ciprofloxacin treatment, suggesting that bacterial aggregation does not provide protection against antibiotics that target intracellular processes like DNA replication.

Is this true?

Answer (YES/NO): NO